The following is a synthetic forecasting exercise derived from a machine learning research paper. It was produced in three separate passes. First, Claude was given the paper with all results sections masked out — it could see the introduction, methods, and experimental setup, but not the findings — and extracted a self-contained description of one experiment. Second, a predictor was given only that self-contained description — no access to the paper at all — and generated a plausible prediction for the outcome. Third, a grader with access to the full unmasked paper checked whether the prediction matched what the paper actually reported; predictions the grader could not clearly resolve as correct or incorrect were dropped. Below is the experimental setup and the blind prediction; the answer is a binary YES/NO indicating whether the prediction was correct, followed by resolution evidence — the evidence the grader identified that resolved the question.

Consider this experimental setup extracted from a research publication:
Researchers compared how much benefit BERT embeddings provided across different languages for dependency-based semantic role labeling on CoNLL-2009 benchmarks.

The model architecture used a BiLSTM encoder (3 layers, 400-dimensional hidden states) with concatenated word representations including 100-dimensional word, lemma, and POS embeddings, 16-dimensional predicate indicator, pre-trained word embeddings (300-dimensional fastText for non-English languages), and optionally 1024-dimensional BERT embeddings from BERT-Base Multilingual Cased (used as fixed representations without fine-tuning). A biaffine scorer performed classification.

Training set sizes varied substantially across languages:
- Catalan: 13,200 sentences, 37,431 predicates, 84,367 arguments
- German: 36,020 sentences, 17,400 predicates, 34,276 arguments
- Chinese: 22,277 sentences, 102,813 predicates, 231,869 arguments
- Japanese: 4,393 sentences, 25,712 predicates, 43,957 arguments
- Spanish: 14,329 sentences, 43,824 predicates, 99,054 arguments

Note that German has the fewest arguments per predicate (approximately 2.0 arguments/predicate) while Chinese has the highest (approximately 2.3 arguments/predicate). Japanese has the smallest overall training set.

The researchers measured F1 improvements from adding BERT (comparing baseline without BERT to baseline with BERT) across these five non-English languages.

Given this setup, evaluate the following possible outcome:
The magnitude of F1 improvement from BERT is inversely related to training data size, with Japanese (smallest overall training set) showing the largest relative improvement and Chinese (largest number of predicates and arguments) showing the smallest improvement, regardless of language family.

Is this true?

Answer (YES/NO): NO